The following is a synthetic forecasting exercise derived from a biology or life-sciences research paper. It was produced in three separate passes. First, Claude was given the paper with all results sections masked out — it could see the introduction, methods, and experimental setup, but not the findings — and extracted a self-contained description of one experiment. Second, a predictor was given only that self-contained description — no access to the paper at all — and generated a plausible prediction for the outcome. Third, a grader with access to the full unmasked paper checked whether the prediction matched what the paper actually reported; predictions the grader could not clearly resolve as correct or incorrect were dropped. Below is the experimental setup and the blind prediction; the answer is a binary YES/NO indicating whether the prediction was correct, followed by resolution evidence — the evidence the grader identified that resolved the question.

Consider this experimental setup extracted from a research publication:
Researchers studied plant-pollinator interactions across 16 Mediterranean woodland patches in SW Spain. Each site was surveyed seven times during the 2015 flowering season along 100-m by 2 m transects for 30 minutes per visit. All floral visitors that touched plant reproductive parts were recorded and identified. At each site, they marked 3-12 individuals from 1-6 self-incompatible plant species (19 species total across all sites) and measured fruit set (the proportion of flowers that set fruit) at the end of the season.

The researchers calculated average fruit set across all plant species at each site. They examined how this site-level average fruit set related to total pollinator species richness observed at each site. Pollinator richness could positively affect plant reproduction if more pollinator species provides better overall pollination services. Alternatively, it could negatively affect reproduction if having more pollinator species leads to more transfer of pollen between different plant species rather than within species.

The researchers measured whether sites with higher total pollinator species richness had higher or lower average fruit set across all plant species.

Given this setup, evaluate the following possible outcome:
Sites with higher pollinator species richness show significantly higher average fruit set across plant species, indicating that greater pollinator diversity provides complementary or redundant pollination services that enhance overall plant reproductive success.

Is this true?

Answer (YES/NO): NO